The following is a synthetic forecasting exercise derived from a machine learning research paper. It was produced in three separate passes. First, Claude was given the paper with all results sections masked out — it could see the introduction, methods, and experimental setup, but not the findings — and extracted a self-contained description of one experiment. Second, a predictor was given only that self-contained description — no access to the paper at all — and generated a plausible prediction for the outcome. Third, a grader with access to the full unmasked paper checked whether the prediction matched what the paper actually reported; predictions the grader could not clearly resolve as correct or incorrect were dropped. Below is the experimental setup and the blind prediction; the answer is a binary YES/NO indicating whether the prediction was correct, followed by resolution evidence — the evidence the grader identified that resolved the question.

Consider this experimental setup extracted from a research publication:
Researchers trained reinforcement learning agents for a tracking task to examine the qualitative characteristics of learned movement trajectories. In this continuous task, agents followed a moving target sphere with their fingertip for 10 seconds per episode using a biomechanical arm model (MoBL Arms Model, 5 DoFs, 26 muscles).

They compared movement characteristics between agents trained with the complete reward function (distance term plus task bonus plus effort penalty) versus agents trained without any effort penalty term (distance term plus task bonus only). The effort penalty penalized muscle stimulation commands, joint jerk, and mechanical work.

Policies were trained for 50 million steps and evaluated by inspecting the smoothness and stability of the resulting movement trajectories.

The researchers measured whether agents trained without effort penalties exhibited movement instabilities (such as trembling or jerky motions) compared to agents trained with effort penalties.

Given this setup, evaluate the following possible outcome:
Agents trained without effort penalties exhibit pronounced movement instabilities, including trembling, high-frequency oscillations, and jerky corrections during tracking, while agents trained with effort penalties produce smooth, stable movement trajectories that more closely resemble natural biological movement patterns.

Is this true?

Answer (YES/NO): NO